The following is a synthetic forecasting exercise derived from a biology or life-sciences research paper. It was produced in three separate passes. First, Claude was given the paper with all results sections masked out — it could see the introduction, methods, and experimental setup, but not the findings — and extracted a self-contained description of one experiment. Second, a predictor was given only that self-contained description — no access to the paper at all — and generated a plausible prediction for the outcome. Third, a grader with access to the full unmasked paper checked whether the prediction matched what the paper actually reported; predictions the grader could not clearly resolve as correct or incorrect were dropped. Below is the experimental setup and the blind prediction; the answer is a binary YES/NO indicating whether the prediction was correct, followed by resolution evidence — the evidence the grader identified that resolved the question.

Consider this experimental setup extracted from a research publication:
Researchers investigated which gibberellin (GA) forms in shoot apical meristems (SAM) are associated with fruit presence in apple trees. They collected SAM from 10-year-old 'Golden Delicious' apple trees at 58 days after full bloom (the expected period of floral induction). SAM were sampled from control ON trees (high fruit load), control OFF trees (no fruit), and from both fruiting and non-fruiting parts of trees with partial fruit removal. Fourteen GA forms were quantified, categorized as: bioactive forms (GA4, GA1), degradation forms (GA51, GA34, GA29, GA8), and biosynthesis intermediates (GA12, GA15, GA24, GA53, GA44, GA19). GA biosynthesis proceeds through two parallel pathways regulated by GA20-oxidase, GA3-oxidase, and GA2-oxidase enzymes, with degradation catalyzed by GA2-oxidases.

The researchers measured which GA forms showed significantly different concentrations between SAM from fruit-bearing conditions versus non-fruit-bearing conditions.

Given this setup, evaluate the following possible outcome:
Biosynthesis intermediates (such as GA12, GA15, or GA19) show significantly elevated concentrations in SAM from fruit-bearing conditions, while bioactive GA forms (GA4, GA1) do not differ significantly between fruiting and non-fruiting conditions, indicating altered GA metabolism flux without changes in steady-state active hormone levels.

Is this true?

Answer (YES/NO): NO